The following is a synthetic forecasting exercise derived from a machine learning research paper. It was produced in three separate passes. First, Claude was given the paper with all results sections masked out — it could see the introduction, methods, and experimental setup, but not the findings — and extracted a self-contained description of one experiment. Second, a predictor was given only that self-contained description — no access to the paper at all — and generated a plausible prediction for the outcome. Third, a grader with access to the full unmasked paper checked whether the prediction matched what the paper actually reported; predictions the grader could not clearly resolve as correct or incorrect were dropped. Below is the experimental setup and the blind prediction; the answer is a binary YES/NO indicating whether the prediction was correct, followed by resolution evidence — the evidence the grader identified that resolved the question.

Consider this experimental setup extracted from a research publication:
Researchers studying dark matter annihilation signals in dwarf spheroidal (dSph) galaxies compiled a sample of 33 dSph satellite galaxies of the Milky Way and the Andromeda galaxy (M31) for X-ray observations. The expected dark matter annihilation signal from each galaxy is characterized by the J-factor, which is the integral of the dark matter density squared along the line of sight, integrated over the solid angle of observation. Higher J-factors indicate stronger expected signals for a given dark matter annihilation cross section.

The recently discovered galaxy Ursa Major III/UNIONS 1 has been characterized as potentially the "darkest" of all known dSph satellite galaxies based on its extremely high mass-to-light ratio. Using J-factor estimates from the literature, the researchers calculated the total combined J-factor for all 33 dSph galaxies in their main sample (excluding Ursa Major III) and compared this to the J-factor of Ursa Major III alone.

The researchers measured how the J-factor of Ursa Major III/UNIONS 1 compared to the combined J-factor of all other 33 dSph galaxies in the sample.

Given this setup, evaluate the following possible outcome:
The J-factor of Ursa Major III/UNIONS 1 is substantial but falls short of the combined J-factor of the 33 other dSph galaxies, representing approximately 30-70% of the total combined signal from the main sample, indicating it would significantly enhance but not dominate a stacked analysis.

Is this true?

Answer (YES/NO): NO